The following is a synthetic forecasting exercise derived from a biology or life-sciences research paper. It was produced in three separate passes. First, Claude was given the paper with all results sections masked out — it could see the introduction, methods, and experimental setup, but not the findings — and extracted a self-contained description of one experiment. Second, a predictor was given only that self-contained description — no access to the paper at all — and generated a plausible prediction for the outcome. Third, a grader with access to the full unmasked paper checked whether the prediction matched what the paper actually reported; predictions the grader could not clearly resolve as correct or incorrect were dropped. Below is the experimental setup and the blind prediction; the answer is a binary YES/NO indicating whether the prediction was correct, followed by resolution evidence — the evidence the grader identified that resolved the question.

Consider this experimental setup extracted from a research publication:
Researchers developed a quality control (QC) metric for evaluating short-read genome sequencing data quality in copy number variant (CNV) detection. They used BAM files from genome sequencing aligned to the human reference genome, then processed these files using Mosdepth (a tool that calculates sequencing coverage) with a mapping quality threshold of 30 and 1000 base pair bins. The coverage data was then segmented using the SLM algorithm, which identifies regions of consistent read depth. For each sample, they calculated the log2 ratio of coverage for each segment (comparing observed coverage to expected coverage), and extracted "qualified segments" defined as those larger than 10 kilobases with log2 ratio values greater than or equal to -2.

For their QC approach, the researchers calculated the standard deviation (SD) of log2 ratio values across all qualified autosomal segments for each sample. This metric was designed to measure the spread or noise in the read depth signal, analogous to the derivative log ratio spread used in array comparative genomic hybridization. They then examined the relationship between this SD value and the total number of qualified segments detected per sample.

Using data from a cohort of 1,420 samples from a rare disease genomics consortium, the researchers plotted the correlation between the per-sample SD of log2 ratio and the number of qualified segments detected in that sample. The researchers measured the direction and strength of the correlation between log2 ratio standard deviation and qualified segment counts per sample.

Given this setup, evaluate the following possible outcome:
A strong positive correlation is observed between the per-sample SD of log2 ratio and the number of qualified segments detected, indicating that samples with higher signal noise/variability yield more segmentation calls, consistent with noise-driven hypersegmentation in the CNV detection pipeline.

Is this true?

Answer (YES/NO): NO